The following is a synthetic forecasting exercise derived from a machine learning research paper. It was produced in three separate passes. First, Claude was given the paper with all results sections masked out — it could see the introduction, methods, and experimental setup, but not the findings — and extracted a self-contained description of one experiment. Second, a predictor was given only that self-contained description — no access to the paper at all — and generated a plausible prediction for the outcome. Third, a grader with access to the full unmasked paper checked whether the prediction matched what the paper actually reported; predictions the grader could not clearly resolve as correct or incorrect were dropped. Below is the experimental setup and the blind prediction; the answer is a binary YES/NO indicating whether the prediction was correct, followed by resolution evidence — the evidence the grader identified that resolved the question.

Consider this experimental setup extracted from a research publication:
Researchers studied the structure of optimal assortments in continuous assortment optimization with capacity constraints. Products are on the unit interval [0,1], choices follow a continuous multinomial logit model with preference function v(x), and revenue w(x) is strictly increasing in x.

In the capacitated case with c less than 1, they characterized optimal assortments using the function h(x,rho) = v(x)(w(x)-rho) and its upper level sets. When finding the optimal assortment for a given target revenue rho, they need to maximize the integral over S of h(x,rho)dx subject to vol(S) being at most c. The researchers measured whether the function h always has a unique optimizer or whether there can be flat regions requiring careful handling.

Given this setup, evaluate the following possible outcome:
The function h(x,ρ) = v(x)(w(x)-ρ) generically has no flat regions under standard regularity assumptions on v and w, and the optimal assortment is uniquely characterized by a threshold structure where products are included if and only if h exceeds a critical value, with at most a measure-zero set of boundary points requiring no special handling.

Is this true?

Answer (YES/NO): NO